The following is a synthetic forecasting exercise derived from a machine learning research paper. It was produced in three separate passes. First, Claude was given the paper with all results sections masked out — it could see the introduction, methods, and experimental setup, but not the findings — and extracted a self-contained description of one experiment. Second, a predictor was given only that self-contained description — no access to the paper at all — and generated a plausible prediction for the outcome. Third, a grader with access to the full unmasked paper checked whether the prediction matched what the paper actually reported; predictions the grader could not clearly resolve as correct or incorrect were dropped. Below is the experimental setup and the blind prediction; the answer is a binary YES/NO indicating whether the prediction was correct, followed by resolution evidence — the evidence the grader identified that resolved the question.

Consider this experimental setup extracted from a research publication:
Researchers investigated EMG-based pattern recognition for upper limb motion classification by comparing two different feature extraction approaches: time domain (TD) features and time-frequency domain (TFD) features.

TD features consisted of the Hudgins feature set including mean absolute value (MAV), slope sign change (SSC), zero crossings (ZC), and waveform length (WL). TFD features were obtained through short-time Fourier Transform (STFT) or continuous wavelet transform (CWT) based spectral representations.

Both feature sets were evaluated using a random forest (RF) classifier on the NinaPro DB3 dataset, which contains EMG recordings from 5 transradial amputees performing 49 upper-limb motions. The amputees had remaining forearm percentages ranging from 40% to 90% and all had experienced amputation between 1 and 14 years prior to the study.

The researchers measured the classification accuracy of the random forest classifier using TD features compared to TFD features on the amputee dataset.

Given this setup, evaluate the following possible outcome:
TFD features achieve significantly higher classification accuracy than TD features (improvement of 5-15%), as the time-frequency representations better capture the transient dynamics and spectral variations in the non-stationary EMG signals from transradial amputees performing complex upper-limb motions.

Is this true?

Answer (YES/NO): NO